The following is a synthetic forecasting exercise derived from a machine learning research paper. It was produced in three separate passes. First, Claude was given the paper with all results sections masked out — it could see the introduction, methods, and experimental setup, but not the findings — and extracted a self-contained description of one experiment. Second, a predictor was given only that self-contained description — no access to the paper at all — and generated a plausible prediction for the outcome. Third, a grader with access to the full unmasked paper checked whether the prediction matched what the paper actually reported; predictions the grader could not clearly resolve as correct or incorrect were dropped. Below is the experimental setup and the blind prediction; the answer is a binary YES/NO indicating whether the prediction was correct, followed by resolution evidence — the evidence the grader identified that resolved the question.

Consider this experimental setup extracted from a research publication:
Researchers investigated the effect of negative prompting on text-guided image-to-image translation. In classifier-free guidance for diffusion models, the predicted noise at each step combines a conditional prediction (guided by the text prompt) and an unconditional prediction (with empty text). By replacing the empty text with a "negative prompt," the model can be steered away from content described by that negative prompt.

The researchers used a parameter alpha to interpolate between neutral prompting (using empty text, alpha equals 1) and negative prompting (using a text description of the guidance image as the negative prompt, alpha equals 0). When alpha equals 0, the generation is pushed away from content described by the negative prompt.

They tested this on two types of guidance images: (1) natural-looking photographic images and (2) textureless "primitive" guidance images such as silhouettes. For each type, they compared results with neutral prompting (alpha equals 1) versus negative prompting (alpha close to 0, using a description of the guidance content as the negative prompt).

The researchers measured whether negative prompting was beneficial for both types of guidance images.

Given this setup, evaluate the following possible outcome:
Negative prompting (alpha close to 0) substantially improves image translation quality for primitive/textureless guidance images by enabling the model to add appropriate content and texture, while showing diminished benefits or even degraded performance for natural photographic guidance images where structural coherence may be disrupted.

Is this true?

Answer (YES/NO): YES